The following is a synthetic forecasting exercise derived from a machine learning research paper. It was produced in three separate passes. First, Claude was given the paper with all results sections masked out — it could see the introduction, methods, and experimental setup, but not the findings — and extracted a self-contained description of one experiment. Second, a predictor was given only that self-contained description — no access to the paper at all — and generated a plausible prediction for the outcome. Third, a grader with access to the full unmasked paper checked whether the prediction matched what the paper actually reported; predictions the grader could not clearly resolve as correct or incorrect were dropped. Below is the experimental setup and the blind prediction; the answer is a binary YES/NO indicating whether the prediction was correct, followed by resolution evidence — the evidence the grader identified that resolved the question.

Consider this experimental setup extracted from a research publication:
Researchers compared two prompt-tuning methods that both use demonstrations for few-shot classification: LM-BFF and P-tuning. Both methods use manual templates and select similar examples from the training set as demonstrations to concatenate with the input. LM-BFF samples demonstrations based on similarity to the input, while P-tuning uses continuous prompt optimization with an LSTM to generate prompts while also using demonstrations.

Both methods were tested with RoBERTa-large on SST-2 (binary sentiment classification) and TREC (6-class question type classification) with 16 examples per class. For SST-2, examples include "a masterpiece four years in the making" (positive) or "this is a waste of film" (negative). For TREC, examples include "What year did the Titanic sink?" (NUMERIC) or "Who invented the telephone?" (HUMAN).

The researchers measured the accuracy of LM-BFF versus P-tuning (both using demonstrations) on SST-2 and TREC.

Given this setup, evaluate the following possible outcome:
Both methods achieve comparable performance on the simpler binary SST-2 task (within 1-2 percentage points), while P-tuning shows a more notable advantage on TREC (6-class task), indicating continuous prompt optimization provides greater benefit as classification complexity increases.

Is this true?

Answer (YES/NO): NO